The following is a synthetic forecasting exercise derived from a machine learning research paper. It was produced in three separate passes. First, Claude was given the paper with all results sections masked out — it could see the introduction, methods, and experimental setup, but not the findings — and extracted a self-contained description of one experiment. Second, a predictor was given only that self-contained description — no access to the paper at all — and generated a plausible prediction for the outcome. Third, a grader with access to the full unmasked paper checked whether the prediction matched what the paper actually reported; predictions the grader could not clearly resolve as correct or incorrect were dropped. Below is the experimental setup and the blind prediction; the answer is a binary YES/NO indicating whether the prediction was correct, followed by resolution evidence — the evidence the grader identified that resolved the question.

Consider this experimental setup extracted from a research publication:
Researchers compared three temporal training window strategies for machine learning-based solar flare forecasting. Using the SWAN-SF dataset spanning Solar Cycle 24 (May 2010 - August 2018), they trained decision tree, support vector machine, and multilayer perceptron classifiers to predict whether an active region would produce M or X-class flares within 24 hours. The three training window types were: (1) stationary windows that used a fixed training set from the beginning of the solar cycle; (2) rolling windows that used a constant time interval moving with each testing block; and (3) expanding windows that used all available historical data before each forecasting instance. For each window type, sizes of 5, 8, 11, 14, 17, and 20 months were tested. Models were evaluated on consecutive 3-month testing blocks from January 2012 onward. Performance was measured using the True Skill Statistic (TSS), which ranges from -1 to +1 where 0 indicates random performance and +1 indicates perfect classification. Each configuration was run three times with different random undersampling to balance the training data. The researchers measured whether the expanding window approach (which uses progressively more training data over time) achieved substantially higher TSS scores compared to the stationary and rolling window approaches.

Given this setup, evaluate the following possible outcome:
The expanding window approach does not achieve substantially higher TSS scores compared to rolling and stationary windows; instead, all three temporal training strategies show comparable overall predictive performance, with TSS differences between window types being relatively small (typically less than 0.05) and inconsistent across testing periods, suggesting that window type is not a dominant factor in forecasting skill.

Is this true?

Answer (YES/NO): YES